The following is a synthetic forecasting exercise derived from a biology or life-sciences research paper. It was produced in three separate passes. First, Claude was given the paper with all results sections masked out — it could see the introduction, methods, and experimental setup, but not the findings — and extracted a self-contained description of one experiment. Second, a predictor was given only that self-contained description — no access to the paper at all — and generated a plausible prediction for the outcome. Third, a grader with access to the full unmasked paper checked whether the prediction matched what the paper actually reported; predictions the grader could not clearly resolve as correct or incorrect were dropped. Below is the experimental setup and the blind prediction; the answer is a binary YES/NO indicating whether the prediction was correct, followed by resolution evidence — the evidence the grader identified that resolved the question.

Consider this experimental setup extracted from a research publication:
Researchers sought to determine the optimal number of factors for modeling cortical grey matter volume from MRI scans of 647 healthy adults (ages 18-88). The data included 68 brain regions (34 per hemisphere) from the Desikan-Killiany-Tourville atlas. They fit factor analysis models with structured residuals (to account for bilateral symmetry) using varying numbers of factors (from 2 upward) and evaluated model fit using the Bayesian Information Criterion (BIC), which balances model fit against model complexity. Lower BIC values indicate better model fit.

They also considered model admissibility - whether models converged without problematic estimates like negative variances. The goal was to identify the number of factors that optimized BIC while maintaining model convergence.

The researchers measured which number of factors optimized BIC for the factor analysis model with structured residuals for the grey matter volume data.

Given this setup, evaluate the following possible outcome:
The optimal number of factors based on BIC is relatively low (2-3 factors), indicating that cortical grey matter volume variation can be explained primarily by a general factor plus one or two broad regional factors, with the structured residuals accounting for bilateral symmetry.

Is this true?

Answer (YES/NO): NO